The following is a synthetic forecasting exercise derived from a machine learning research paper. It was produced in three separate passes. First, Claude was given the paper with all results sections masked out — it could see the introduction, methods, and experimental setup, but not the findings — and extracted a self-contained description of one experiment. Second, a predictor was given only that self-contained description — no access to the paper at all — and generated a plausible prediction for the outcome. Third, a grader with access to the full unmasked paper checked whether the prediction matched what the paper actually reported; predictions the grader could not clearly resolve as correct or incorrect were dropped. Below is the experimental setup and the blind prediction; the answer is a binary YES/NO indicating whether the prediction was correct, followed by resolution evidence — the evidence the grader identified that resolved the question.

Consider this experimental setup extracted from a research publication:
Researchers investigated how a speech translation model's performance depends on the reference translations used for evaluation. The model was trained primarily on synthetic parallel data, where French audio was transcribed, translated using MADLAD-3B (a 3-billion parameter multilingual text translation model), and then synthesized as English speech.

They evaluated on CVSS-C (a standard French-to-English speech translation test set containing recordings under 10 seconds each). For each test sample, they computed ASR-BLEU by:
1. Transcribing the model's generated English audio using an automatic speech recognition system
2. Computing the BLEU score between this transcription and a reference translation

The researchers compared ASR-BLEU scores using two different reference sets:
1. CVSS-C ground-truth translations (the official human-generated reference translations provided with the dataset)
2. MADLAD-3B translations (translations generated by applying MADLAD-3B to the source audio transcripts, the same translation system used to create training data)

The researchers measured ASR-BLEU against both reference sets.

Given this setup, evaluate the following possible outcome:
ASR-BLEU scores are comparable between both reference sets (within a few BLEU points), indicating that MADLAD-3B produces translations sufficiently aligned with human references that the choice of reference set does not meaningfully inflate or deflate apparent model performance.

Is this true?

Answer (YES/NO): NO